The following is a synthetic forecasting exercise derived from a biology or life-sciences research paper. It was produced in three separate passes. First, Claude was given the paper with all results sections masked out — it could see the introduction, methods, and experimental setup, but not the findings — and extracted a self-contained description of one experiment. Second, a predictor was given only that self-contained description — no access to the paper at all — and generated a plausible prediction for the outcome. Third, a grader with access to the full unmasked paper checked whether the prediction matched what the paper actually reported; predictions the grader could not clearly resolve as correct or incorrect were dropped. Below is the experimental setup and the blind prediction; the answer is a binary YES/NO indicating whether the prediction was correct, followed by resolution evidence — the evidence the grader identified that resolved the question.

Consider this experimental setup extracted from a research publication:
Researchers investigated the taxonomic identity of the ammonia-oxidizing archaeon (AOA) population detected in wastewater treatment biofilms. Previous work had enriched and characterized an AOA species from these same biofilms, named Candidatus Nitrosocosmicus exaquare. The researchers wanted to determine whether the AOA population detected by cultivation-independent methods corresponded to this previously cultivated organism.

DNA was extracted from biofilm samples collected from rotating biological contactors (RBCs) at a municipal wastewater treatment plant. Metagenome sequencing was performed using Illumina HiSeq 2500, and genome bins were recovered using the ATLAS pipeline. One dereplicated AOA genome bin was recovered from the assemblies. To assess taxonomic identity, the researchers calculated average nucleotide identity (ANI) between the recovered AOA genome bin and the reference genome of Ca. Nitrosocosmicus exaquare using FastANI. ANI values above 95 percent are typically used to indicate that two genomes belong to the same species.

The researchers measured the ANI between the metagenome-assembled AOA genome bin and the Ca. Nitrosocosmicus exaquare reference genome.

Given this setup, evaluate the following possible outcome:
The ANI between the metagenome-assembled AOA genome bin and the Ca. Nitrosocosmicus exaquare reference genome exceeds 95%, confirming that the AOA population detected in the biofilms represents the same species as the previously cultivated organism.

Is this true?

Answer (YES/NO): YES